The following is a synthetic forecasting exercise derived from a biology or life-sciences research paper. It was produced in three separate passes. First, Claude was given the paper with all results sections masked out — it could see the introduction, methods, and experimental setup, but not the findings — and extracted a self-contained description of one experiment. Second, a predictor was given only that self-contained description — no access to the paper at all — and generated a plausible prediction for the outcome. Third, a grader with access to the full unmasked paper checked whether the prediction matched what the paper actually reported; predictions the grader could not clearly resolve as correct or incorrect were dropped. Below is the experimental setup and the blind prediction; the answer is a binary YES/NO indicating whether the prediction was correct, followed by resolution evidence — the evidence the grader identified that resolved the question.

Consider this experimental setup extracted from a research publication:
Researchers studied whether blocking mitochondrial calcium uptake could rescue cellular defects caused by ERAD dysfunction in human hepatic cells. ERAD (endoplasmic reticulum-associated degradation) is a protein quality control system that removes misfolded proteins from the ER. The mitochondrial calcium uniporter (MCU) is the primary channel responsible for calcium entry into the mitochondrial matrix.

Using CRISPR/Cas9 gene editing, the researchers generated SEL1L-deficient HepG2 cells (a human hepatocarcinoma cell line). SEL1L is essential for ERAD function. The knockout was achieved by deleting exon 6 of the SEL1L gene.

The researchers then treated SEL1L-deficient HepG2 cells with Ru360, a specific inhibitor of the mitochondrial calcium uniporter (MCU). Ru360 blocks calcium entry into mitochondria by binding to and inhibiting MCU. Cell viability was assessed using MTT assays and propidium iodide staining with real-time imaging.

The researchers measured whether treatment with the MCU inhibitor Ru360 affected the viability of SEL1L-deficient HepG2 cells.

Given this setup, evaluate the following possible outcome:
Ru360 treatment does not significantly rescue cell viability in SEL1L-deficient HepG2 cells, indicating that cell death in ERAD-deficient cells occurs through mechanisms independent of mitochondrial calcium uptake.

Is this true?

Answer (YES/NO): NO